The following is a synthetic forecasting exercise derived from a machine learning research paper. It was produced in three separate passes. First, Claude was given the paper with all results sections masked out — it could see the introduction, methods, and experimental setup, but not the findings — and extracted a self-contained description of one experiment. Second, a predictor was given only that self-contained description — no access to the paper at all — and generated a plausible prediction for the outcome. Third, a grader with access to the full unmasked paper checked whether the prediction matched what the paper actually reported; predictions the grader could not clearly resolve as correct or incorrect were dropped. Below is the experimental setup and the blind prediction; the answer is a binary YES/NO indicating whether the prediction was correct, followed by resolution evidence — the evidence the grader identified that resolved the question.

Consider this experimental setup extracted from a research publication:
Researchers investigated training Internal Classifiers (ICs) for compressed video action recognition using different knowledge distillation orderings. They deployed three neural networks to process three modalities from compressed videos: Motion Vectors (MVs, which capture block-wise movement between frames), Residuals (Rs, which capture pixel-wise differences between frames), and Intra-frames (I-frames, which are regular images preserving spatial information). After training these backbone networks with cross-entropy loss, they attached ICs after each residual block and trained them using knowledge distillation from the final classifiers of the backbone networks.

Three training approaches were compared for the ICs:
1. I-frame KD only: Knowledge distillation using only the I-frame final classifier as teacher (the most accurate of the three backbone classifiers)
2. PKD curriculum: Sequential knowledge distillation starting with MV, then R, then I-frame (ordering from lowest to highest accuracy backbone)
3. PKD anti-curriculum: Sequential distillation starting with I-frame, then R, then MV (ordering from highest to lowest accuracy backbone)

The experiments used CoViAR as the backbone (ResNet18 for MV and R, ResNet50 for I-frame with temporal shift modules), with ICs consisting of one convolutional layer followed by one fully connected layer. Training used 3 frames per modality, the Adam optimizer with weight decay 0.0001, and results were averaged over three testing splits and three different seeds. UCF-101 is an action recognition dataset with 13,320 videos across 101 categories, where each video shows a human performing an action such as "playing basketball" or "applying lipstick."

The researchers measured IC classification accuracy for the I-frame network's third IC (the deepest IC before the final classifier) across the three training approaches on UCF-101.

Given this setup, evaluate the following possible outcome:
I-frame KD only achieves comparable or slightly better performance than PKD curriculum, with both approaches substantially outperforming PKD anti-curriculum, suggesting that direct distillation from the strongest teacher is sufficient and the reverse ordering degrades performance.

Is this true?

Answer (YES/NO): NO